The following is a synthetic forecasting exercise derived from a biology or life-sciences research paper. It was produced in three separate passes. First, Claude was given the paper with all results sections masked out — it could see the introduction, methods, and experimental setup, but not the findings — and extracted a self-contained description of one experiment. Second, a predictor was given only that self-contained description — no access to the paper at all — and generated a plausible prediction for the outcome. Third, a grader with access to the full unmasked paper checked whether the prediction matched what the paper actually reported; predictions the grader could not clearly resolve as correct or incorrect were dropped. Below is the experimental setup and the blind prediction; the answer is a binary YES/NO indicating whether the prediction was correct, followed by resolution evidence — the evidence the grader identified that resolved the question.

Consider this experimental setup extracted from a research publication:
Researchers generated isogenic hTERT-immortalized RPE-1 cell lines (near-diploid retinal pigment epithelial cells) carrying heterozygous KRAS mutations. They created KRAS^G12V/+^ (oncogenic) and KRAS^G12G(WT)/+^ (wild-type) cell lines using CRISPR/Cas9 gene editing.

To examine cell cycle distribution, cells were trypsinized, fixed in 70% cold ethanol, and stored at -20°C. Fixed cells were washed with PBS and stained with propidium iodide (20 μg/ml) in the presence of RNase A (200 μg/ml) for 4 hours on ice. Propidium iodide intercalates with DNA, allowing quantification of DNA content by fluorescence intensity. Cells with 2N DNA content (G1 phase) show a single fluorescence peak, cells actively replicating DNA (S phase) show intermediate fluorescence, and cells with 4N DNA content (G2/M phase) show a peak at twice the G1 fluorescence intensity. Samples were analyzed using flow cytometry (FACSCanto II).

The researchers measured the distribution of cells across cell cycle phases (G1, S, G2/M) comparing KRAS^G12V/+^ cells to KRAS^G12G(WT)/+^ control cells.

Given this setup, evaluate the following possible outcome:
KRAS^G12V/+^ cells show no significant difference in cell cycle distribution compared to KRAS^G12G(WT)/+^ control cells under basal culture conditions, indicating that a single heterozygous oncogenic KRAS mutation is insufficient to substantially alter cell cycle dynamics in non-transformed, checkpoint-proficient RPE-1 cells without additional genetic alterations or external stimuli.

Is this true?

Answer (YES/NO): NO